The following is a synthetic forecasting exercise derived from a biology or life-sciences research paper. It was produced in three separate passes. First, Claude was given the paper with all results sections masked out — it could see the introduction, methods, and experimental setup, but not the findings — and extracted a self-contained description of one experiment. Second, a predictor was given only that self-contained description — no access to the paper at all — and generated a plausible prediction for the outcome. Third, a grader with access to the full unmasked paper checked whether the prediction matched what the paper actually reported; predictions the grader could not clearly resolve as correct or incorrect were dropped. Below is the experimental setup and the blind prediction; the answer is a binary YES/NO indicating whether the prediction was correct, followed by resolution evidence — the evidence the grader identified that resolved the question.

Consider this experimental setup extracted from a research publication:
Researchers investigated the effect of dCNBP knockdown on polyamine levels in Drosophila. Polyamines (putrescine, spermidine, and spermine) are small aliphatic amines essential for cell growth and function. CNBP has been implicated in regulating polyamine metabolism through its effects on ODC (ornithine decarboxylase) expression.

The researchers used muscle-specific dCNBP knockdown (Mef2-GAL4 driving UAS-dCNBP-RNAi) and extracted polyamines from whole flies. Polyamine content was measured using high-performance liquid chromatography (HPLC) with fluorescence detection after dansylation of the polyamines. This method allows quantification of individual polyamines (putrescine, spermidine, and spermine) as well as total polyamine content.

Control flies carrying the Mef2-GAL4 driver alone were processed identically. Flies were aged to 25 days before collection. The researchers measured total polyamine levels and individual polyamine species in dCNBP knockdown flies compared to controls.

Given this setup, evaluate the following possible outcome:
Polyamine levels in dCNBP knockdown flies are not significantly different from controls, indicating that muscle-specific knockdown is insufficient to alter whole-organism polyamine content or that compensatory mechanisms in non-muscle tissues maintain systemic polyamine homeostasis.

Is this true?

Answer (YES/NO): NO